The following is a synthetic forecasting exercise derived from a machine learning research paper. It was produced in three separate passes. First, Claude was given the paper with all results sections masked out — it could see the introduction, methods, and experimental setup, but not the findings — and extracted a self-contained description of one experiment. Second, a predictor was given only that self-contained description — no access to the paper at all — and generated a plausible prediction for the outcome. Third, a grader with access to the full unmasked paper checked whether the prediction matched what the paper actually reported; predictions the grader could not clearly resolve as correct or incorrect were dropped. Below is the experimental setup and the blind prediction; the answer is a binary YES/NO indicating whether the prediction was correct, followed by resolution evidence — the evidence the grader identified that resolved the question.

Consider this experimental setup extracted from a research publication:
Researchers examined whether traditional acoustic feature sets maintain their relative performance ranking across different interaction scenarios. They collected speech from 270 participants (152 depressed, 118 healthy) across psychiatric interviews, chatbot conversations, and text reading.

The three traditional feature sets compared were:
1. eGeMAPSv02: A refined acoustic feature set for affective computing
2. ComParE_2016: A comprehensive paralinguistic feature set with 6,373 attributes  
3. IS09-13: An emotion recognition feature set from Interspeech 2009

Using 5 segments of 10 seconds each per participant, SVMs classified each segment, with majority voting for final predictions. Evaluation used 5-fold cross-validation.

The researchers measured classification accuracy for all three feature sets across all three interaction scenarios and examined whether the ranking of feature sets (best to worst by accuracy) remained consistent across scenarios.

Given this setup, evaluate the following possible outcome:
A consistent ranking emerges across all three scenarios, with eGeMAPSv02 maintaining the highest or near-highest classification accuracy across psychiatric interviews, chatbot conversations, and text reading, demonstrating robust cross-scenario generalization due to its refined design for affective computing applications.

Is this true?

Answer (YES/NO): NO